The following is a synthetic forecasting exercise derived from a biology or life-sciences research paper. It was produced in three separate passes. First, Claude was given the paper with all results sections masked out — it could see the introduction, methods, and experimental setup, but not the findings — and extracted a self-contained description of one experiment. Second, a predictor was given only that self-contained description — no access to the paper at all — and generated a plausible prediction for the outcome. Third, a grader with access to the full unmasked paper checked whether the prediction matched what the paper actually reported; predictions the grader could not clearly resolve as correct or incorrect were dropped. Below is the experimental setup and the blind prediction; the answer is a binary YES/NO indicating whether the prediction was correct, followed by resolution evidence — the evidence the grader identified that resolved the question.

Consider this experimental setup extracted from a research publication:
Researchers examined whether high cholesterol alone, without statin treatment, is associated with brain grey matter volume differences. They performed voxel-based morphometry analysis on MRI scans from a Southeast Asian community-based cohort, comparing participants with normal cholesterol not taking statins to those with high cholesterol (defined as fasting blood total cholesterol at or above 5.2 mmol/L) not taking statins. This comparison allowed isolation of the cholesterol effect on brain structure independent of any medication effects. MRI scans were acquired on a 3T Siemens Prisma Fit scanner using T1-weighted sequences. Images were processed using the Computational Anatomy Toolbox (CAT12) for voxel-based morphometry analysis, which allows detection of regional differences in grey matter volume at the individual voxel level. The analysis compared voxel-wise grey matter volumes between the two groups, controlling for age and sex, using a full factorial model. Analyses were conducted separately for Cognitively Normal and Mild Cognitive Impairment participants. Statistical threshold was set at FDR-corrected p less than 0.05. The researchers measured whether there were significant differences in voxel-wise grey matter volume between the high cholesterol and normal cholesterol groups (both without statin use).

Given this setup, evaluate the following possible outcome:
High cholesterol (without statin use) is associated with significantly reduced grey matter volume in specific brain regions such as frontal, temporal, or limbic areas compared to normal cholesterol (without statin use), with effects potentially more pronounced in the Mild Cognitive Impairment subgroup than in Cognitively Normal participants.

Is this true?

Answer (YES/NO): NO